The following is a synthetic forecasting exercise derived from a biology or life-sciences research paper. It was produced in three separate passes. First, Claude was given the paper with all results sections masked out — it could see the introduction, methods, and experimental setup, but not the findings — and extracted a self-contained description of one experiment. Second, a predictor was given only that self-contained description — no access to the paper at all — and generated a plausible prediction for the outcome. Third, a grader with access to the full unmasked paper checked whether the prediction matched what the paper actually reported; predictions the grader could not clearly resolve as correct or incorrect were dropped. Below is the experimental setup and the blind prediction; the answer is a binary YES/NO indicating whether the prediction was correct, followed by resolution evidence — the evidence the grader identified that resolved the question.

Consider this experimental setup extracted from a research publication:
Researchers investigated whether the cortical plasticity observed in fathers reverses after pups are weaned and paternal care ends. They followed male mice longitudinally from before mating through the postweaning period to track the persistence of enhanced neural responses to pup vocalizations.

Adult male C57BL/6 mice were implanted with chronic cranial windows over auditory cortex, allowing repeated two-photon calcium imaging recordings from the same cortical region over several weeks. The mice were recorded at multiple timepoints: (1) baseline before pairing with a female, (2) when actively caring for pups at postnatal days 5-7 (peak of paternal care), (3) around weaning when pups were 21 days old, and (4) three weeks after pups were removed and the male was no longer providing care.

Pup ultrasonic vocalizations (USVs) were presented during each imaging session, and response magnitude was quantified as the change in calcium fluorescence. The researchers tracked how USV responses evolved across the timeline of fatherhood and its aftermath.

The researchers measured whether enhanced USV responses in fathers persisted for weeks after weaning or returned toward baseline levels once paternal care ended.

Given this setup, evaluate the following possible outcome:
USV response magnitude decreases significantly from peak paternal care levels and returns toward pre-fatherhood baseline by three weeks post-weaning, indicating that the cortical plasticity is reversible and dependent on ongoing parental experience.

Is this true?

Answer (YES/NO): NO